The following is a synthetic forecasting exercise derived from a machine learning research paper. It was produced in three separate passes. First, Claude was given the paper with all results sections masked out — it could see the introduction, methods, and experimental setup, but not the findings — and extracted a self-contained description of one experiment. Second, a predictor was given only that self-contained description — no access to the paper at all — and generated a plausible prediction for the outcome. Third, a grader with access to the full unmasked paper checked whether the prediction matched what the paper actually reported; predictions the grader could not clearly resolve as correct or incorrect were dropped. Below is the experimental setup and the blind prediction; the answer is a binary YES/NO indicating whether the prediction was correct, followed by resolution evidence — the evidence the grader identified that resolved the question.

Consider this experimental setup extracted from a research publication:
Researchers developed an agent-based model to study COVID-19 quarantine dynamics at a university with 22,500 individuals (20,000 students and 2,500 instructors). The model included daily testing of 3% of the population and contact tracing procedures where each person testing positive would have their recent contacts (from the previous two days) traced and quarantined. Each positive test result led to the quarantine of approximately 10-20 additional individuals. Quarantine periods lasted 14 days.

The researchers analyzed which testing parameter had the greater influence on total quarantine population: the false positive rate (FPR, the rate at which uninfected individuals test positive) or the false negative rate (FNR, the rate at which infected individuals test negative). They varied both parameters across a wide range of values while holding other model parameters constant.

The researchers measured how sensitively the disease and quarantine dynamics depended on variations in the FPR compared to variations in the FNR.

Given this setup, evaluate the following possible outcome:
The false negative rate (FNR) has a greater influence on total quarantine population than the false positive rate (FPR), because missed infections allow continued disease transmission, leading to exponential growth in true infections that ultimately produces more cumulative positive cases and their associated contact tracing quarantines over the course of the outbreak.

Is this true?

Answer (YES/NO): NO